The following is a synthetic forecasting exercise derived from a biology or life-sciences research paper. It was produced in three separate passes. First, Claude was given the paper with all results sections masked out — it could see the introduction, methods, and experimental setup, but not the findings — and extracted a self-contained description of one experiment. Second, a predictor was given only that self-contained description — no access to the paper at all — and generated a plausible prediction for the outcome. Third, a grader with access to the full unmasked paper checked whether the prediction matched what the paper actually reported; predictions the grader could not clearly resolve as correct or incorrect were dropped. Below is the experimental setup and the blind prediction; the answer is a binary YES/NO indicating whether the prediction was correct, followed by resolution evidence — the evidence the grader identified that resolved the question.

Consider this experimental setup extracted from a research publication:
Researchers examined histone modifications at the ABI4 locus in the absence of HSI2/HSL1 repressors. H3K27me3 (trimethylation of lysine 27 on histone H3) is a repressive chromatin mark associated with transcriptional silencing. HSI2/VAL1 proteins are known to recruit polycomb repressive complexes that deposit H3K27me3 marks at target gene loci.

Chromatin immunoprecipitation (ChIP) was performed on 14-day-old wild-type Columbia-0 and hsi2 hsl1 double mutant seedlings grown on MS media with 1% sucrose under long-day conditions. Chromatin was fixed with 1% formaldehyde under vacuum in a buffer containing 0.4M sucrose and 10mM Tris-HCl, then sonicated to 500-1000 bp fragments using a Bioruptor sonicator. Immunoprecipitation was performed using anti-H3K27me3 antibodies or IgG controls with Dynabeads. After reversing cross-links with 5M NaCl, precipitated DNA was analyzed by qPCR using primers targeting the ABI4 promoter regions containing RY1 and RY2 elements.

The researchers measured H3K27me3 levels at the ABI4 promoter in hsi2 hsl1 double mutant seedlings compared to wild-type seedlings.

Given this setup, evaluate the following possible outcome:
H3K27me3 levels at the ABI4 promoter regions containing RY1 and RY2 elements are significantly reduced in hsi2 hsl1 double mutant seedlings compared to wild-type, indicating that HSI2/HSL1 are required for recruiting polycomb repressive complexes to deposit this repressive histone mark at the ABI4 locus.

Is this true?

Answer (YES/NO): YES